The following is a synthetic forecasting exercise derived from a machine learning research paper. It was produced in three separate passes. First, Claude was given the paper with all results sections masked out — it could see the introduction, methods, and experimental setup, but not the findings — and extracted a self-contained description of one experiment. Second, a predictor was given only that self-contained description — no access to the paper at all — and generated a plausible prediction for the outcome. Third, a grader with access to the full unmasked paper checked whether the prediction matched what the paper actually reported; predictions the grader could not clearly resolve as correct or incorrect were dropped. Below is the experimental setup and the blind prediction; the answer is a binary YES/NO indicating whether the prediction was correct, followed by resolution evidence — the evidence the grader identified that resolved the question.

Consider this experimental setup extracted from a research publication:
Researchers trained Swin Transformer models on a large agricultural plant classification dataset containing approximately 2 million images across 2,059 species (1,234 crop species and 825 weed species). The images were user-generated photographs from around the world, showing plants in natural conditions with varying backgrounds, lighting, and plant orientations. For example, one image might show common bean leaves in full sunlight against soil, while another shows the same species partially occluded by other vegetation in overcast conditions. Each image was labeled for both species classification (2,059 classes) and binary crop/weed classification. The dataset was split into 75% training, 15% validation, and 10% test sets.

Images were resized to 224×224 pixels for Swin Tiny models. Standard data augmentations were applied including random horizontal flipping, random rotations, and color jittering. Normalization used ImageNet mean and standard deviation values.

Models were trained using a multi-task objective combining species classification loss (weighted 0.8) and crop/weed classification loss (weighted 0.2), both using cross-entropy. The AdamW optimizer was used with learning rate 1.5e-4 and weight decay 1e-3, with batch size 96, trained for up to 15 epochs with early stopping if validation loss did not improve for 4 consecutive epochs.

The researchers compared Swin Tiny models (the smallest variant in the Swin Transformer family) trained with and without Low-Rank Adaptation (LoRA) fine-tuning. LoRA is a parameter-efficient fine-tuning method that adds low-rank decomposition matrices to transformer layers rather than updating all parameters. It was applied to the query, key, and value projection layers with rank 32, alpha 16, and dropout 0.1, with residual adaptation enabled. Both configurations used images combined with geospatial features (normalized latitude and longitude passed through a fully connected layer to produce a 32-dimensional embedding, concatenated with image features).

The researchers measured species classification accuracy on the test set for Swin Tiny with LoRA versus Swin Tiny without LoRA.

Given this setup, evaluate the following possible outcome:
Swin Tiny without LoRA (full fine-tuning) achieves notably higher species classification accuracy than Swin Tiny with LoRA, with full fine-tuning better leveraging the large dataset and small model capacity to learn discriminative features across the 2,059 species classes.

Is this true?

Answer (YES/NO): YES